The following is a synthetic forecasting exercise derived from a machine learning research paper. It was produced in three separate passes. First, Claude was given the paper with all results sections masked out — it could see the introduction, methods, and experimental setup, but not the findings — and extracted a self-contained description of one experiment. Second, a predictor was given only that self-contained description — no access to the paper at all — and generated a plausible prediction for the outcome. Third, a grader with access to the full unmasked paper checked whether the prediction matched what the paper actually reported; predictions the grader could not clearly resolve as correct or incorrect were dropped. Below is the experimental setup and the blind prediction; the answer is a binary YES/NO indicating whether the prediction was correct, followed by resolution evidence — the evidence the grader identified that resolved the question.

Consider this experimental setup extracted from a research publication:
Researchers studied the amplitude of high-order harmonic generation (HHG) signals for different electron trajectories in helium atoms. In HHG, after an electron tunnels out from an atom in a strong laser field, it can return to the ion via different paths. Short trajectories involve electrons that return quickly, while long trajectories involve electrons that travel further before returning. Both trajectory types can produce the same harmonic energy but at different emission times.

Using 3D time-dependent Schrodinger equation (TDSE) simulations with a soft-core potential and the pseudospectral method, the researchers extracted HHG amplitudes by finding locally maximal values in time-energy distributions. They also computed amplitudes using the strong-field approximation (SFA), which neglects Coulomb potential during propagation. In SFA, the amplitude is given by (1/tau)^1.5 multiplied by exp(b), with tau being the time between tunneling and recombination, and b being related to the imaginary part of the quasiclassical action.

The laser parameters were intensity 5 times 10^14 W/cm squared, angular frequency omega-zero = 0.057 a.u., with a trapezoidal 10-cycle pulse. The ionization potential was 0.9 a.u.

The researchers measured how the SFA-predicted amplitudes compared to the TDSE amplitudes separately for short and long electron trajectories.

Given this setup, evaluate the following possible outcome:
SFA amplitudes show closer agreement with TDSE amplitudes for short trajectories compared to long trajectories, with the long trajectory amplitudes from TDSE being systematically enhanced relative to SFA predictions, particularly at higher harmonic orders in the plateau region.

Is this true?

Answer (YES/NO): NO